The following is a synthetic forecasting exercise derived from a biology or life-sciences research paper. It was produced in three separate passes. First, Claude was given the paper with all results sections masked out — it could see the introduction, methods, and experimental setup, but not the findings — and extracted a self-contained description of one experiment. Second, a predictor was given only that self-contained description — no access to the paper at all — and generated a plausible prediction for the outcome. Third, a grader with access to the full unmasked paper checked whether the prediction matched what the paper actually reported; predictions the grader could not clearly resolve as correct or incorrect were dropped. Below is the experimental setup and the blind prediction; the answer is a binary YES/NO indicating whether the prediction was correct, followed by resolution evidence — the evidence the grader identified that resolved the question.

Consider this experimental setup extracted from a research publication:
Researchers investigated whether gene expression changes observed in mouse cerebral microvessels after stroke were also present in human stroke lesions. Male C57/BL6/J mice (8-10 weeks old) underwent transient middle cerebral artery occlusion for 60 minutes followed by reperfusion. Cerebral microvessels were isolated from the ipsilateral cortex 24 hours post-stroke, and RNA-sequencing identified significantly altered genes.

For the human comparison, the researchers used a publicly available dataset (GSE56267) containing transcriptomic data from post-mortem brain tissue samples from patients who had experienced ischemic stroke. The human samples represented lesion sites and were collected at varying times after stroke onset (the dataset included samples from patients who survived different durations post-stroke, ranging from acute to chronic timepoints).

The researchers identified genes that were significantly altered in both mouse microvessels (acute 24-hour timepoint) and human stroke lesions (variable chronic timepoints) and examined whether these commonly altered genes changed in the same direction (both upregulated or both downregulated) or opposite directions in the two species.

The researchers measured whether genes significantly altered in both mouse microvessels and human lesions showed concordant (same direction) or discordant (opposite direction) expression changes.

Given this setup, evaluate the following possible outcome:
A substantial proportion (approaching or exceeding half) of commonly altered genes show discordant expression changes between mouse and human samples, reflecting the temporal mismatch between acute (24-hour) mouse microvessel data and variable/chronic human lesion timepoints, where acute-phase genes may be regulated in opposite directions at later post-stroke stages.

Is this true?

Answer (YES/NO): NO